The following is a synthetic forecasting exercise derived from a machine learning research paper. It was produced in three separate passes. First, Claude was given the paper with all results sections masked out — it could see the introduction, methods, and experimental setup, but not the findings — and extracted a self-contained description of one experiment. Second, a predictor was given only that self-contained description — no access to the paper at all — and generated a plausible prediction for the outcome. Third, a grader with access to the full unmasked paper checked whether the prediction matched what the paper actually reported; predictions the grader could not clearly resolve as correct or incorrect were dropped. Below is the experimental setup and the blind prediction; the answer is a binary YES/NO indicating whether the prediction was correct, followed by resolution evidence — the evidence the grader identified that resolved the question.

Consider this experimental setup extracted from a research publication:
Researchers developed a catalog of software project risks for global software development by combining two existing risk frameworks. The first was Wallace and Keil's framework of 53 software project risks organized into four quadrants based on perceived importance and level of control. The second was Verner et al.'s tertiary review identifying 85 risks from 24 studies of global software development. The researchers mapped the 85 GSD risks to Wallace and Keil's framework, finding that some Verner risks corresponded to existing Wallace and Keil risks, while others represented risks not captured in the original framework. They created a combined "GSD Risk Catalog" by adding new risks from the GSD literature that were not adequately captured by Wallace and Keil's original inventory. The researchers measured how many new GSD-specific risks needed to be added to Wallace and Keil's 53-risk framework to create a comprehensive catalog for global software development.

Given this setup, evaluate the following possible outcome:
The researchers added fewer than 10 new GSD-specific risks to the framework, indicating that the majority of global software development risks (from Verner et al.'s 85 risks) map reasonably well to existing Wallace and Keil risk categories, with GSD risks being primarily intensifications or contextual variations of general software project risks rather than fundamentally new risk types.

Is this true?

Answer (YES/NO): NO